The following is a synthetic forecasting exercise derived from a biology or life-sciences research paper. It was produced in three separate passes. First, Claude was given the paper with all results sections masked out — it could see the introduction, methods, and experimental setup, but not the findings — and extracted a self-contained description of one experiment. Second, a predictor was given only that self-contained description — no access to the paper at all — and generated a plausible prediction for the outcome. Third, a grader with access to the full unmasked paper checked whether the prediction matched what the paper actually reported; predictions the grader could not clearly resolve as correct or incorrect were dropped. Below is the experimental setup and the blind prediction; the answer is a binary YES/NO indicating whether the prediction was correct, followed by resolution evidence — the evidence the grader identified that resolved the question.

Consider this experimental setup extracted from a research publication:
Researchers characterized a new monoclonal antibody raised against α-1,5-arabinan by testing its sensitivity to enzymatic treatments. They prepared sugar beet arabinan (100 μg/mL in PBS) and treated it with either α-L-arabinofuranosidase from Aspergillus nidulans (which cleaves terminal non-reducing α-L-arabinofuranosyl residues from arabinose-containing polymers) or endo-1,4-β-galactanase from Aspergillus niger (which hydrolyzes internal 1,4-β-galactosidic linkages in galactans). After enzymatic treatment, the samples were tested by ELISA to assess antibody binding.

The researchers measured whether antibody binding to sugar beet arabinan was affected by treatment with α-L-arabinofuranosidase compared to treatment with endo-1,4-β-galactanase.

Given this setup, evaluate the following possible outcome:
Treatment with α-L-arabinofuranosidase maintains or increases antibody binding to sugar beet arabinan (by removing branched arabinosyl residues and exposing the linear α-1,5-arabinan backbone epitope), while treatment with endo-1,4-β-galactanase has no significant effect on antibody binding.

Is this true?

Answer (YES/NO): NO